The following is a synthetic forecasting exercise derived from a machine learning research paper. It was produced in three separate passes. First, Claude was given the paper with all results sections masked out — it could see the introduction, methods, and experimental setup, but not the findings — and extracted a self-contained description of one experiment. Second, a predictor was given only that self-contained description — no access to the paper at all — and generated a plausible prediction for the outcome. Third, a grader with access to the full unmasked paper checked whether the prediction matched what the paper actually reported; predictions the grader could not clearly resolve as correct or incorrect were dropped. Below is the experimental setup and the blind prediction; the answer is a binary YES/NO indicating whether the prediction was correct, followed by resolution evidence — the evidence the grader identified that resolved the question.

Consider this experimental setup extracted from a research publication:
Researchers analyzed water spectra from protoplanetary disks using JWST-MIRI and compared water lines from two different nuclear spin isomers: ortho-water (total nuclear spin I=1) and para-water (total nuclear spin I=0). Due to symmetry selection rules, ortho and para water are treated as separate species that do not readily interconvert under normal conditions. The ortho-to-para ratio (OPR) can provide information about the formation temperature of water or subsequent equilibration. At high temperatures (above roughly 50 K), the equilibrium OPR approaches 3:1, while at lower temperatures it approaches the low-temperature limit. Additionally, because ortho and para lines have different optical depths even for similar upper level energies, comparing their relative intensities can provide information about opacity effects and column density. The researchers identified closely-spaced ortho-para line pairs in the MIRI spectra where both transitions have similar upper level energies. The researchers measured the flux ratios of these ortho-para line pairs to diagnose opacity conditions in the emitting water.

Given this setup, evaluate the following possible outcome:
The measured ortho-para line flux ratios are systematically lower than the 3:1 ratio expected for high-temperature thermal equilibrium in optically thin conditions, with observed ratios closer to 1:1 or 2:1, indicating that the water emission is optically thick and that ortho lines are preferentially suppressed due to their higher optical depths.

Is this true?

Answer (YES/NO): NO